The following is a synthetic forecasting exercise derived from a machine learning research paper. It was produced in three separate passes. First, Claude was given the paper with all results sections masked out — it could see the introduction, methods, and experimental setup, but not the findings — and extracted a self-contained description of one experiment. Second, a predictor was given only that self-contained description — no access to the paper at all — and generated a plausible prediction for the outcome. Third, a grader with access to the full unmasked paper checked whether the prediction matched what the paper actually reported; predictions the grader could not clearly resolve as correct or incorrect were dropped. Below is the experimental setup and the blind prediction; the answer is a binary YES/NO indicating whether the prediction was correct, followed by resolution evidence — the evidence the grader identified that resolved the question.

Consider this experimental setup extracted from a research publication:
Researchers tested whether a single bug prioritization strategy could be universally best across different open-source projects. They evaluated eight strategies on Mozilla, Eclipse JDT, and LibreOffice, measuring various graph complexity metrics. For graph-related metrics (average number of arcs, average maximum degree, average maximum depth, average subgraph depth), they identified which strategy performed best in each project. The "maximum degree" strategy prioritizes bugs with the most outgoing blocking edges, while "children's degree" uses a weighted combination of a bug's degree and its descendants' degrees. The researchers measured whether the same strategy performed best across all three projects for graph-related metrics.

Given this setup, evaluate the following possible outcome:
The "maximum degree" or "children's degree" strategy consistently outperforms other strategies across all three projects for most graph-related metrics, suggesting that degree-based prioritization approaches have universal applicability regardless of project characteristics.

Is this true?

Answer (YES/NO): NO